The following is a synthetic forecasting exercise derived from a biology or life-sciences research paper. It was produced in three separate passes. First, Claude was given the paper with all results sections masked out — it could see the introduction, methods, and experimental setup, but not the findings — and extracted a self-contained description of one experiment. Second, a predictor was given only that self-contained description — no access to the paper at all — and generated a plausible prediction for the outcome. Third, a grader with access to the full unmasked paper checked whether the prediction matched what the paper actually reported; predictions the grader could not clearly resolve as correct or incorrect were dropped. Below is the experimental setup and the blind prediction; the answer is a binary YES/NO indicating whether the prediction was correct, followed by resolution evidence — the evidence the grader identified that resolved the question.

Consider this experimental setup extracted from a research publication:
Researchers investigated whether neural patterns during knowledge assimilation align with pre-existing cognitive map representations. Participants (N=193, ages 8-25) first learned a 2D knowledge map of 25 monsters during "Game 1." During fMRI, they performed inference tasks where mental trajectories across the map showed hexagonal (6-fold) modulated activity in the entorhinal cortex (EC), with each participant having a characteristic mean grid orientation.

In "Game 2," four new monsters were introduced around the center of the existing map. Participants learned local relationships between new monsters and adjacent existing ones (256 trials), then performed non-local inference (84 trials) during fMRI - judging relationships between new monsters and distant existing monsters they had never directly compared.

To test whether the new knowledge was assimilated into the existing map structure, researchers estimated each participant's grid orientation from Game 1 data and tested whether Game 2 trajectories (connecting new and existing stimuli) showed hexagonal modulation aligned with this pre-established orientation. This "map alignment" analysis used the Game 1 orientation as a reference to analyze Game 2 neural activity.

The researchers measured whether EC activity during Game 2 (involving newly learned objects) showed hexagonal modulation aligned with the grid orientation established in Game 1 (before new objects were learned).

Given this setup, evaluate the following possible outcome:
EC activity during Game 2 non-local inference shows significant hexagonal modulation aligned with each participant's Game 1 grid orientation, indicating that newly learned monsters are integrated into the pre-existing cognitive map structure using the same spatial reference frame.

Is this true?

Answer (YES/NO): YES